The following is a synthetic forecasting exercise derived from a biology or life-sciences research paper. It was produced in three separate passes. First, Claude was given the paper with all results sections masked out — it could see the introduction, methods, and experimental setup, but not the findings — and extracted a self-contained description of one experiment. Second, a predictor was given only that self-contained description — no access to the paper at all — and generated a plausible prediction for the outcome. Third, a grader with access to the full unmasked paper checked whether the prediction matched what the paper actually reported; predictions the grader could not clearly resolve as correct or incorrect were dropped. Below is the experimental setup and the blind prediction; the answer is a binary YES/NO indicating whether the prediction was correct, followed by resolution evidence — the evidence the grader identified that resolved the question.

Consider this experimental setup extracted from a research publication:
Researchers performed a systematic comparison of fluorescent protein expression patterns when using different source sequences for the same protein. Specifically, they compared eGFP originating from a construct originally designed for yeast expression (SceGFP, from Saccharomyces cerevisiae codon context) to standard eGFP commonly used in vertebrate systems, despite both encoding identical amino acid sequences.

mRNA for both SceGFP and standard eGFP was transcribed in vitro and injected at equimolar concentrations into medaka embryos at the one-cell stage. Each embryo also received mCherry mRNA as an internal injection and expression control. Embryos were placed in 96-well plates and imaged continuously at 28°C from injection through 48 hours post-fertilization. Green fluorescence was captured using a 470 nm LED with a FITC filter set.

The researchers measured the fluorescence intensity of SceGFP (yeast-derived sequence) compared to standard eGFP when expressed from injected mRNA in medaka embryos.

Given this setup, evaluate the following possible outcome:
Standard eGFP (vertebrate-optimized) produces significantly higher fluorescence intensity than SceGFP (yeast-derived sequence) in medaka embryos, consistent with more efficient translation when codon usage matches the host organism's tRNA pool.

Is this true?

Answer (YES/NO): NO